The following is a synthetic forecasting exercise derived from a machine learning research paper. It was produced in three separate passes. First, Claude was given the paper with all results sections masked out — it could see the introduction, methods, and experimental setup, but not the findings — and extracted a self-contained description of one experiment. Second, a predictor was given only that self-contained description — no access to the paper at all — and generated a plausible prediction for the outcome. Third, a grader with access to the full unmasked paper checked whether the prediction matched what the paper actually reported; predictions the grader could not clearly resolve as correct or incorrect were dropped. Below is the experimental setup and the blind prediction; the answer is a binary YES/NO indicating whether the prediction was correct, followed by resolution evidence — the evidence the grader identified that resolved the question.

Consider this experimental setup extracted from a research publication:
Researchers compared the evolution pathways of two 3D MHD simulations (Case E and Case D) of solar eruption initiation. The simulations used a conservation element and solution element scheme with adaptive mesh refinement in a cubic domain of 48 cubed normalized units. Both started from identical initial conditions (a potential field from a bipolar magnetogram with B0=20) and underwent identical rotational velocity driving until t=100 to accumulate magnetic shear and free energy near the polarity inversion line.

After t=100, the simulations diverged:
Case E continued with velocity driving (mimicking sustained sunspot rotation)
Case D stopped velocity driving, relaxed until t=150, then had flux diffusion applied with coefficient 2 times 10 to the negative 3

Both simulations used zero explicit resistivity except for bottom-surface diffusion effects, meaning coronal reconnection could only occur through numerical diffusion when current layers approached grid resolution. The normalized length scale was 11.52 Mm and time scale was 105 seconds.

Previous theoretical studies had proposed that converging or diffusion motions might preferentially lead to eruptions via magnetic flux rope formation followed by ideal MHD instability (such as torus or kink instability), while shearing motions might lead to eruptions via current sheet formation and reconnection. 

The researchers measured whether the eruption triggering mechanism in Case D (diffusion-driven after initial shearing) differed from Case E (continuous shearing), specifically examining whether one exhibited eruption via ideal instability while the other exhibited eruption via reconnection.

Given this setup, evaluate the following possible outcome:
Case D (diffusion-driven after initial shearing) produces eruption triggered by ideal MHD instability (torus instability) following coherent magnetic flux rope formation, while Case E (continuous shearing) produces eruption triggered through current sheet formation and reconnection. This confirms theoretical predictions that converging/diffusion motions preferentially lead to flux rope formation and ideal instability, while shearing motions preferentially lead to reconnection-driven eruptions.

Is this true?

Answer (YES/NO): NO